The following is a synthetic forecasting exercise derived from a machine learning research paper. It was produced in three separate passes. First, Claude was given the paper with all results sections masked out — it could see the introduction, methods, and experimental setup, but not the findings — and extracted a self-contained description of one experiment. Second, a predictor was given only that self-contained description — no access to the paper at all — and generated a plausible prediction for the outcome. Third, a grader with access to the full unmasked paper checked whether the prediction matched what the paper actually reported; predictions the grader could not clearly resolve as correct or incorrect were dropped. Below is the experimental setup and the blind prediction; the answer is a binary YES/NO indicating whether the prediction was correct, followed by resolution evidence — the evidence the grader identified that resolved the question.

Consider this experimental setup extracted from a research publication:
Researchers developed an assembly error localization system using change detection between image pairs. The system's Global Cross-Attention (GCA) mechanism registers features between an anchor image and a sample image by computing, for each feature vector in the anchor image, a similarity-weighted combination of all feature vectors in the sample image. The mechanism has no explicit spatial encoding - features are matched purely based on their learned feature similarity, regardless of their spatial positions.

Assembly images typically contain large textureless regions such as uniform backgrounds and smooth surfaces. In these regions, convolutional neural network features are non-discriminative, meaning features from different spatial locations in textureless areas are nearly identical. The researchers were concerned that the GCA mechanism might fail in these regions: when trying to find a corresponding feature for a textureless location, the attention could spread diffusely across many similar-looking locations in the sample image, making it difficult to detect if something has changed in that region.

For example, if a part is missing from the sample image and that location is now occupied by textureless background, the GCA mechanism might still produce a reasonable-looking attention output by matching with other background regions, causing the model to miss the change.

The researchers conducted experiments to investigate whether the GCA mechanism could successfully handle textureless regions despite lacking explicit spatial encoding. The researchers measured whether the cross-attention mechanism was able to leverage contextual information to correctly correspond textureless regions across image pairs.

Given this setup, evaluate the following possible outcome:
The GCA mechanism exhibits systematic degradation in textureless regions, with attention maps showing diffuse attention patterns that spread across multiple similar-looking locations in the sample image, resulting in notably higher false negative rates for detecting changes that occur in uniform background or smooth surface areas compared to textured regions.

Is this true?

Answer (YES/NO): NO